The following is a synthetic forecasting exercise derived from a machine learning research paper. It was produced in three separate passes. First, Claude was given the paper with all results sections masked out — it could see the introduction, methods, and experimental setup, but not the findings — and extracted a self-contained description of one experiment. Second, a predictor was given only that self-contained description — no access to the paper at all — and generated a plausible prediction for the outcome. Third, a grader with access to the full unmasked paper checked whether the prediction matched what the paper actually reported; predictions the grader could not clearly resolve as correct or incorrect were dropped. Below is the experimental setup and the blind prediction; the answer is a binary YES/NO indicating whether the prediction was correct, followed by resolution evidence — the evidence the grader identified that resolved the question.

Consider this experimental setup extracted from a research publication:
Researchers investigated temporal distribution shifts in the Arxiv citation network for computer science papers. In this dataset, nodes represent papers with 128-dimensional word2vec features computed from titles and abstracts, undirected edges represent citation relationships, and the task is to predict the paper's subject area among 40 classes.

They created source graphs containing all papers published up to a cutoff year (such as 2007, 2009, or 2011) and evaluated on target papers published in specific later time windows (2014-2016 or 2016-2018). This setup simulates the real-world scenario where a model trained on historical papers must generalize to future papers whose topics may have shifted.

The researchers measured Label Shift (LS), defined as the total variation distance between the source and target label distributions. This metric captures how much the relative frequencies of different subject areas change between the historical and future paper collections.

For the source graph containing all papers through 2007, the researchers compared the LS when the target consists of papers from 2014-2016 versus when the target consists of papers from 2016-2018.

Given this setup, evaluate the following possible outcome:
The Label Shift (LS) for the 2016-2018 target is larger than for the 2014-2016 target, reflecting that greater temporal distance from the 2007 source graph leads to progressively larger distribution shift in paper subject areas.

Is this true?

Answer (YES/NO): YES